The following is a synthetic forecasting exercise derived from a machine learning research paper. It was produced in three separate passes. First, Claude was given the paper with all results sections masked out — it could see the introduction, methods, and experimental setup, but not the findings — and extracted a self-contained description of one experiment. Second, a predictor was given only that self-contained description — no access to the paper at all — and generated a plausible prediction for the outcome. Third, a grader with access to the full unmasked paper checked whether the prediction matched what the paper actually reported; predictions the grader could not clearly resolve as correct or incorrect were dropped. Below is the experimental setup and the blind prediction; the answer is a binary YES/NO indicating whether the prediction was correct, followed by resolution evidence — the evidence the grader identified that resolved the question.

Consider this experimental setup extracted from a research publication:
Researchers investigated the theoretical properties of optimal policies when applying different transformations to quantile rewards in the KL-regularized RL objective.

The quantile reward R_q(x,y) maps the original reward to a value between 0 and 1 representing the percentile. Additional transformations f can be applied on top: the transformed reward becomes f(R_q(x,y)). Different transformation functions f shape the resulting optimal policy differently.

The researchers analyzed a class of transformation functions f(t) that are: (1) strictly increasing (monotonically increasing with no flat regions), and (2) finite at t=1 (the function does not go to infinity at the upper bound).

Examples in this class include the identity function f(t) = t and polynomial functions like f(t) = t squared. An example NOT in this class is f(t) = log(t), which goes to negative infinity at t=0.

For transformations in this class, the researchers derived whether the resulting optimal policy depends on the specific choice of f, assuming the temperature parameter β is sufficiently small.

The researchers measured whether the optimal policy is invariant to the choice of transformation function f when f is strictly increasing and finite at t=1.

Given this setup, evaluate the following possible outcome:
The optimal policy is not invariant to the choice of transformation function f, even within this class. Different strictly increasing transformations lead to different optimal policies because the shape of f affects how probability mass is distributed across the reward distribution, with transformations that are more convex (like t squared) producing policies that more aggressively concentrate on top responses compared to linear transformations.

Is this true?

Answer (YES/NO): NO